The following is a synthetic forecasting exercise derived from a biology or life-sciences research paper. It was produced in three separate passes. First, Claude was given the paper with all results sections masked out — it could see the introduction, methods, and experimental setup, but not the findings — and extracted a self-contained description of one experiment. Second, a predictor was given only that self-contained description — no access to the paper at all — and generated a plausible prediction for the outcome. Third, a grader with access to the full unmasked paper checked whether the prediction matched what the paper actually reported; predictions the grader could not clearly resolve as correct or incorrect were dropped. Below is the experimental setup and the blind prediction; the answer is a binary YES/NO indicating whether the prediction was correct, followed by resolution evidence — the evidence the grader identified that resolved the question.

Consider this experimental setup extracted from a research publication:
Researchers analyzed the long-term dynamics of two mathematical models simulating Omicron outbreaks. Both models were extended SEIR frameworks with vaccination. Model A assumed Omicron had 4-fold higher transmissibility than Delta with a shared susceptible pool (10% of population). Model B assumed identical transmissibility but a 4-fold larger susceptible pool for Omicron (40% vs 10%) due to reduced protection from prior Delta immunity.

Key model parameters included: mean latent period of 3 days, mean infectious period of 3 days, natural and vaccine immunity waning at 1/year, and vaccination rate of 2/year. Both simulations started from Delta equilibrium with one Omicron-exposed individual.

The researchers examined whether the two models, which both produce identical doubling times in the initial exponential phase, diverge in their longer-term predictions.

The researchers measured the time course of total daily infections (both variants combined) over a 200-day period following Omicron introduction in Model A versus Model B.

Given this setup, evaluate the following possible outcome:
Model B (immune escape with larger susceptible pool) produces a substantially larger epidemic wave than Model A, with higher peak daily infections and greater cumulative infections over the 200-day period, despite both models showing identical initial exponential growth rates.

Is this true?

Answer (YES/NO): YES